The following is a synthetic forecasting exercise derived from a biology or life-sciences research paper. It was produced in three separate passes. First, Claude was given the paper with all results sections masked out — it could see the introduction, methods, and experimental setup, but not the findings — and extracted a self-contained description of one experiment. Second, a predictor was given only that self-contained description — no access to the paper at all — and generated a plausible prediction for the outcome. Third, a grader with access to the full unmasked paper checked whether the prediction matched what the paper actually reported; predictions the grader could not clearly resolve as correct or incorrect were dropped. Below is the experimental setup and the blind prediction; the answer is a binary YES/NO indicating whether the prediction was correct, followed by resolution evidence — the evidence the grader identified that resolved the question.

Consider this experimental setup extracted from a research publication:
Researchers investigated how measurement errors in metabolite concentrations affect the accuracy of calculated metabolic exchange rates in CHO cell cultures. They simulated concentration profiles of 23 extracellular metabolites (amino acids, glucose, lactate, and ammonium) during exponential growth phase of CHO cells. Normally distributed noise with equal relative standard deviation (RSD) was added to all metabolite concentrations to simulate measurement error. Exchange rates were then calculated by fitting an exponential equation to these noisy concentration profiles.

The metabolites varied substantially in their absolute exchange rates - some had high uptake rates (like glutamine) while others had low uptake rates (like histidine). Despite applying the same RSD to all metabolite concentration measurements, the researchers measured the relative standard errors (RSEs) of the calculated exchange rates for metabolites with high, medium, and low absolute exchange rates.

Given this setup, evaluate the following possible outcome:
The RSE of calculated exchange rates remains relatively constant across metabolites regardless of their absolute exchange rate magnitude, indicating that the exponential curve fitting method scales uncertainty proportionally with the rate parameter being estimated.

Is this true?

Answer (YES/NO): NO